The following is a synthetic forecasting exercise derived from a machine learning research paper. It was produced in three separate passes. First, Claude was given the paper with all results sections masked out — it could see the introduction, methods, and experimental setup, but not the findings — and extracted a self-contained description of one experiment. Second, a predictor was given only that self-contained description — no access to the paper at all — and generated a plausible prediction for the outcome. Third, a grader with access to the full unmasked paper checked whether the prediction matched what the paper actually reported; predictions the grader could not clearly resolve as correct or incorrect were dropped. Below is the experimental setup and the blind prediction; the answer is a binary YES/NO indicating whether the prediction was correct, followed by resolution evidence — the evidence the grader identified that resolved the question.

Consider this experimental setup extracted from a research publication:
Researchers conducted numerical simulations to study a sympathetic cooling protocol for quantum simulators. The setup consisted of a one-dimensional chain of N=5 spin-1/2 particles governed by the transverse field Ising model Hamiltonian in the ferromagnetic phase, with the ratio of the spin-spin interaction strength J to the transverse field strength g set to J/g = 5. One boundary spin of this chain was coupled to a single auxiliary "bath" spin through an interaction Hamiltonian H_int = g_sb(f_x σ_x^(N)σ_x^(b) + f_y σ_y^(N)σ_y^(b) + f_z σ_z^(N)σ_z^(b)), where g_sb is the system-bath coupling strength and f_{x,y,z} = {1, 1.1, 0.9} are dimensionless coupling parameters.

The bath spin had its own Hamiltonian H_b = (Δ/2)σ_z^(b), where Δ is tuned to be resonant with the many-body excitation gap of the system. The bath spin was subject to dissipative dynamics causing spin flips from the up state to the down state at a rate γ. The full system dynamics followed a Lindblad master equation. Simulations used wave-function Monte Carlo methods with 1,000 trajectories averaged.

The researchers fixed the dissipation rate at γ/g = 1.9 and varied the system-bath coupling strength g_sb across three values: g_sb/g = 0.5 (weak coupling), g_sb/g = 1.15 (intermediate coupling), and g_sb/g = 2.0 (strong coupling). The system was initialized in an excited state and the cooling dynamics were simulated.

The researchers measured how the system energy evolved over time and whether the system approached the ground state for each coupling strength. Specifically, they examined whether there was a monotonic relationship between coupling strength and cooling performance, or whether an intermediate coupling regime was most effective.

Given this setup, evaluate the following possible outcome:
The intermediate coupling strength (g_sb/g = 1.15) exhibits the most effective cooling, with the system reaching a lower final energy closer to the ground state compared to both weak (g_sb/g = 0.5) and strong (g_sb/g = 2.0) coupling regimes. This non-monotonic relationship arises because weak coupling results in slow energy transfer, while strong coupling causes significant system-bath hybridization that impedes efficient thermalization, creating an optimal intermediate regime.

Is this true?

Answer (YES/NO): YES